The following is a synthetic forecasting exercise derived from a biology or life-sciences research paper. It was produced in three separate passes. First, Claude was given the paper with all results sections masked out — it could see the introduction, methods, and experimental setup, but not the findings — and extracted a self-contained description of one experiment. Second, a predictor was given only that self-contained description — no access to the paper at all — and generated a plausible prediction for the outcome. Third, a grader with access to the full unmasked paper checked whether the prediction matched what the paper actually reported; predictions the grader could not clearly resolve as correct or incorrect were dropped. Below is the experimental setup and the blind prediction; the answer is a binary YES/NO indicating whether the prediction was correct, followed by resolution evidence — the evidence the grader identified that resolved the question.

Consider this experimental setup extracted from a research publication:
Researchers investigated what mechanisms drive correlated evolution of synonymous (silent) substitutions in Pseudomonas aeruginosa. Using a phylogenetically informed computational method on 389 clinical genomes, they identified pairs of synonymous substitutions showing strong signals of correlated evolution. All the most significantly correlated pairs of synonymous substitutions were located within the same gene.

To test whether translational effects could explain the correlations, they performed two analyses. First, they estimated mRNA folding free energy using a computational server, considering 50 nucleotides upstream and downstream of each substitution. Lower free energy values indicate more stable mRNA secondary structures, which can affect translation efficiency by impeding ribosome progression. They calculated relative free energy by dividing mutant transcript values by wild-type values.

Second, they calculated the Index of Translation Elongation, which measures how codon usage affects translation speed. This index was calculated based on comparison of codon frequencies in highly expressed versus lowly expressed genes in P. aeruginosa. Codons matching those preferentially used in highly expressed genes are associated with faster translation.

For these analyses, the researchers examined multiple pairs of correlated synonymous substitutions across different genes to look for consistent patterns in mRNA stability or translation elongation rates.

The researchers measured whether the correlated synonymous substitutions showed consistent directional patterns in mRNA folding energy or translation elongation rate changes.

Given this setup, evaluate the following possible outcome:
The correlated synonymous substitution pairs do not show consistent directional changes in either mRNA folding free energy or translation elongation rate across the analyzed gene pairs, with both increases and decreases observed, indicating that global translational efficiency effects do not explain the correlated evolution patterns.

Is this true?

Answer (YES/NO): YES